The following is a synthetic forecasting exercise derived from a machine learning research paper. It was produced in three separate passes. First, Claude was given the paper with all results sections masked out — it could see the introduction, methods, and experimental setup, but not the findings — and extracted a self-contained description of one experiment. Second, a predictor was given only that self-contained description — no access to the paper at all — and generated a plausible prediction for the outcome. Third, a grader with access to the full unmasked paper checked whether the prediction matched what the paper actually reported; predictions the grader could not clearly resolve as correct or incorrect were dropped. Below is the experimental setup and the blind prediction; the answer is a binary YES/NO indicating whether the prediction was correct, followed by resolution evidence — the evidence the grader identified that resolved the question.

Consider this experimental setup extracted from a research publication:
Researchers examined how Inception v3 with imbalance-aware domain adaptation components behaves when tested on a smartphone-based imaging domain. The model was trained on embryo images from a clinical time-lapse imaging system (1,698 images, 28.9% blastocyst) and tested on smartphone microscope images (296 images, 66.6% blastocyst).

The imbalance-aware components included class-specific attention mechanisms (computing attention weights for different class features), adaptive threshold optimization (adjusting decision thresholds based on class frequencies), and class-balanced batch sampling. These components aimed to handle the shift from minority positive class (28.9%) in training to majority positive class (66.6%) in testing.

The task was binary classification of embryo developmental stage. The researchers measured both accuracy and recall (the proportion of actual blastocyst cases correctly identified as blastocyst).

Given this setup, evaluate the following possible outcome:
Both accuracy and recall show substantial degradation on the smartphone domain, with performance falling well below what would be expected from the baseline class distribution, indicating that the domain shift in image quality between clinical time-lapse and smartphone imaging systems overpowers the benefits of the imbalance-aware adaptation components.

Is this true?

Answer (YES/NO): NO